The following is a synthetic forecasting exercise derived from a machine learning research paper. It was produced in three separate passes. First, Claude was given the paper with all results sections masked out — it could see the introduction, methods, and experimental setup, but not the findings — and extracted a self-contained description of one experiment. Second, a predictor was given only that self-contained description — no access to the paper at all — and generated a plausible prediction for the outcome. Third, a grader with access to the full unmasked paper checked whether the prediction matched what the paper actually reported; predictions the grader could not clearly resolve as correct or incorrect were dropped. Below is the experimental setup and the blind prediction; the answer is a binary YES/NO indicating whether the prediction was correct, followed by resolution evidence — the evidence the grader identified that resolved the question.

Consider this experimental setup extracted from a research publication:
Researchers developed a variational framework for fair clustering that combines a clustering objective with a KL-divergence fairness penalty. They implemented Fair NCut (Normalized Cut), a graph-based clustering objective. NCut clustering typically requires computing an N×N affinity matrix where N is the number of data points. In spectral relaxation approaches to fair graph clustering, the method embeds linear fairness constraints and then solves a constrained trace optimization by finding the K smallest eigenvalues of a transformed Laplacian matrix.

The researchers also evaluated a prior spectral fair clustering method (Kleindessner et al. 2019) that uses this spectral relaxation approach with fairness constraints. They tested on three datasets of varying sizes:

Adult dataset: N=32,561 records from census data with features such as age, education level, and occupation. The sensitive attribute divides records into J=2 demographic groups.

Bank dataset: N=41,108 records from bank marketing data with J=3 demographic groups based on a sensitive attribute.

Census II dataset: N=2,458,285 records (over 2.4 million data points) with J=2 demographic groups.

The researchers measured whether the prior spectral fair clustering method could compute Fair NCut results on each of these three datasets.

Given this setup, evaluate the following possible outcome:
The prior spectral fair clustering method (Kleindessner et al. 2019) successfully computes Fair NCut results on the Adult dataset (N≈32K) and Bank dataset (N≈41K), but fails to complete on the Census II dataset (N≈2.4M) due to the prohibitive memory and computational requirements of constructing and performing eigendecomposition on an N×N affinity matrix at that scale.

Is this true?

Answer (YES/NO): NO